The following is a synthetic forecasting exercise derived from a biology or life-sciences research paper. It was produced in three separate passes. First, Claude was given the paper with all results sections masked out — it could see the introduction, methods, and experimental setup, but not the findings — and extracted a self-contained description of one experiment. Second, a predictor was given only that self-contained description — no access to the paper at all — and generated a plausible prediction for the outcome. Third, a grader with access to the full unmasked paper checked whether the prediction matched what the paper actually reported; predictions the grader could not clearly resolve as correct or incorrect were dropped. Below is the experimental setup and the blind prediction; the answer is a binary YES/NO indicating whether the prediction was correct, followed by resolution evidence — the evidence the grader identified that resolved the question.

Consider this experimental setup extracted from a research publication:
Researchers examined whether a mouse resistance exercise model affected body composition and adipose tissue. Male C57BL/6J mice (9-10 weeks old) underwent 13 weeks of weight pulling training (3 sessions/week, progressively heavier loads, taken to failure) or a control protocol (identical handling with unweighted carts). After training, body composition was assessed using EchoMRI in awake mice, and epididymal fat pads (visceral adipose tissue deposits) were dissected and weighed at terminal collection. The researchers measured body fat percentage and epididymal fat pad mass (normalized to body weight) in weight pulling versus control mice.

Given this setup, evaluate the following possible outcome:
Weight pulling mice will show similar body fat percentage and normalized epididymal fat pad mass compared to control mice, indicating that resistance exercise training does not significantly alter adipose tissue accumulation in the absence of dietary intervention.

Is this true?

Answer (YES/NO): NO